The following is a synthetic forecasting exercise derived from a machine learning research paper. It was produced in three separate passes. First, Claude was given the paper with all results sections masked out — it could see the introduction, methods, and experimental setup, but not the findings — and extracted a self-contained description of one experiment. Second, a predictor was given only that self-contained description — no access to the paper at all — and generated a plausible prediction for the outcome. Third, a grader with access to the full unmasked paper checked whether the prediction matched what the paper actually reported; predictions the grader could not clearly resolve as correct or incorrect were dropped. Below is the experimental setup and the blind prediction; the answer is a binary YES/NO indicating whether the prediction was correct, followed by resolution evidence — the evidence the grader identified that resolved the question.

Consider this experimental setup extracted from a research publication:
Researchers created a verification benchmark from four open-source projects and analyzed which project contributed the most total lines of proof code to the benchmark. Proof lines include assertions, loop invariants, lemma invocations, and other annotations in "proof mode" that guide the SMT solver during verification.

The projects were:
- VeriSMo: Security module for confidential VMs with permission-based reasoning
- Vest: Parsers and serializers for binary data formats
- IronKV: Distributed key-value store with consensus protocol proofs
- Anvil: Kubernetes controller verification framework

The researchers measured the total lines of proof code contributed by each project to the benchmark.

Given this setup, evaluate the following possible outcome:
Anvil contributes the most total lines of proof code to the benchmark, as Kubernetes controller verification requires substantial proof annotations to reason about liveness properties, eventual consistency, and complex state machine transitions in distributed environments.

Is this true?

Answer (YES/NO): NO